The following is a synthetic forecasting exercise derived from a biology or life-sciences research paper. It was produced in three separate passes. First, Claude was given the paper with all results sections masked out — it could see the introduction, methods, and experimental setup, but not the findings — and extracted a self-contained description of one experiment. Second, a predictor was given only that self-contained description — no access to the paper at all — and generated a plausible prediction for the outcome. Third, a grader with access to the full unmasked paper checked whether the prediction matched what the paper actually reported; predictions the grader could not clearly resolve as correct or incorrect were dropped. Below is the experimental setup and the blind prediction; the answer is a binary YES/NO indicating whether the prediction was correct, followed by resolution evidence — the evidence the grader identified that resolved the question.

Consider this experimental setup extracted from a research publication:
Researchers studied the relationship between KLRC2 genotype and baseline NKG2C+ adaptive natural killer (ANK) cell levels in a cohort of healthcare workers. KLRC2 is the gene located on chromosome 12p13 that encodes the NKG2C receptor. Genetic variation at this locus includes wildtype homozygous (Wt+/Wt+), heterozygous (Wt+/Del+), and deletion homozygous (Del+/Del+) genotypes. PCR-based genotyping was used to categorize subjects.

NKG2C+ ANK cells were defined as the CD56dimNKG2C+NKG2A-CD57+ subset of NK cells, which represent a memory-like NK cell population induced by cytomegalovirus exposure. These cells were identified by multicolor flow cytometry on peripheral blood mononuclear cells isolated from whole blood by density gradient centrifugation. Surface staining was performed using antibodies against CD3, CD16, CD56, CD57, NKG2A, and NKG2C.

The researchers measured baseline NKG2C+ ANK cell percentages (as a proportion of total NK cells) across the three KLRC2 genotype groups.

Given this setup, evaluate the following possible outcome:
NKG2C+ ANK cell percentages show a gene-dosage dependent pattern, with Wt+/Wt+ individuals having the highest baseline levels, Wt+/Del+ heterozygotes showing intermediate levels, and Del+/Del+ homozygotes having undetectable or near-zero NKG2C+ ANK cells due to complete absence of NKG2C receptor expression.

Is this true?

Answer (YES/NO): NO